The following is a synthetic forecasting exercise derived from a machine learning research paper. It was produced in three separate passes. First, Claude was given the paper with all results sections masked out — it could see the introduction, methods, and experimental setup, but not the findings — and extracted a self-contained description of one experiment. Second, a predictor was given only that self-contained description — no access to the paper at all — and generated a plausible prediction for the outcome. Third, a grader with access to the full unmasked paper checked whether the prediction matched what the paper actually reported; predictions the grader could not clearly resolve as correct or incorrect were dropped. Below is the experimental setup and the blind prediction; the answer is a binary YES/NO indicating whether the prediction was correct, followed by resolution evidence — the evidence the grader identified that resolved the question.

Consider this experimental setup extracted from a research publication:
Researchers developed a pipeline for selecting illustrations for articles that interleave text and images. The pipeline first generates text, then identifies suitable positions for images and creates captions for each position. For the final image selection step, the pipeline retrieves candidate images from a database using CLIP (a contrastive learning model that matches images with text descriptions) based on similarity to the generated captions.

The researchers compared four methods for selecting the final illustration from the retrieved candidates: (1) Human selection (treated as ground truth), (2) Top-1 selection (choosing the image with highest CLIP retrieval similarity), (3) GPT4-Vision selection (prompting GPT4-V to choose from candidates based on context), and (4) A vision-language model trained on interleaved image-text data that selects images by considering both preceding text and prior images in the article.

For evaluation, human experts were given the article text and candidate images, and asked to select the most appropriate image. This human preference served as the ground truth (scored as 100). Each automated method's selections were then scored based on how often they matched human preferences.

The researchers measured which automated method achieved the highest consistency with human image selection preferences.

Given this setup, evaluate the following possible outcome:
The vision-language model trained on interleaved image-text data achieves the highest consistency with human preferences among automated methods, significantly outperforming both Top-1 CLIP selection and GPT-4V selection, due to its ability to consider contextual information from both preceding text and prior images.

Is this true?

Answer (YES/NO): YES